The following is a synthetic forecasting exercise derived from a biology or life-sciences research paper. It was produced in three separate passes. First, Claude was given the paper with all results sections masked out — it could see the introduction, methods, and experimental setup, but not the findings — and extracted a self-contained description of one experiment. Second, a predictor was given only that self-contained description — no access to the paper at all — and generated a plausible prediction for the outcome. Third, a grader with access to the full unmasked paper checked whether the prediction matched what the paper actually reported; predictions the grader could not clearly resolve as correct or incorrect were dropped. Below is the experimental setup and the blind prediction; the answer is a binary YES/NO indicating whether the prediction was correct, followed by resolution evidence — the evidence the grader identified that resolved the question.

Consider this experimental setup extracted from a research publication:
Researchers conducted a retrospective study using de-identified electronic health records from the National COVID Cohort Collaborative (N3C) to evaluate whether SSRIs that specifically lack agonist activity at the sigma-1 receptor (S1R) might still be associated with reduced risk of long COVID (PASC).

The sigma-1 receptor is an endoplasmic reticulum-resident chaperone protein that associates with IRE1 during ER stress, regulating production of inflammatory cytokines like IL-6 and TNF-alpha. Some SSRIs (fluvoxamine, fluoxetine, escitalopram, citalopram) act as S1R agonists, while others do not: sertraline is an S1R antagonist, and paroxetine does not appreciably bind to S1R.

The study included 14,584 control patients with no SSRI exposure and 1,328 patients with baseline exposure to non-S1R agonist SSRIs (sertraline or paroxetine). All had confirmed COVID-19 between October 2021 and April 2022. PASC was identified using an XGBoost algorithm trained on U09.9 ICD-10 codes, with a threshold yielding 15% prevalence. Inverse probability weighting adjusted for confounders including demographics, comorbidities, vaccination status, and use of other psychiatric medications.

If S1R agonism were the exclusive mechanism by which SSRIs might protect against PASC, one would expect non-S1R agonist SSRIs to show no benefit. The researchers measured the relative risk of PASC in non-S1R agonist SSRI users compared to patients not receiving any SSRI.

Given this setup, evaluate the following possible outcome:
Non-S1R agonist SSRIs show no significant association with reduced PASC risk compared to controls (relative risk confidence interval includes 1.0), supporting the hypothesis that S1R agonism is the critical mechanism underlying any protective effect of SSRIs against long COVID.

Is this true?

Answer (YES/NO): NO